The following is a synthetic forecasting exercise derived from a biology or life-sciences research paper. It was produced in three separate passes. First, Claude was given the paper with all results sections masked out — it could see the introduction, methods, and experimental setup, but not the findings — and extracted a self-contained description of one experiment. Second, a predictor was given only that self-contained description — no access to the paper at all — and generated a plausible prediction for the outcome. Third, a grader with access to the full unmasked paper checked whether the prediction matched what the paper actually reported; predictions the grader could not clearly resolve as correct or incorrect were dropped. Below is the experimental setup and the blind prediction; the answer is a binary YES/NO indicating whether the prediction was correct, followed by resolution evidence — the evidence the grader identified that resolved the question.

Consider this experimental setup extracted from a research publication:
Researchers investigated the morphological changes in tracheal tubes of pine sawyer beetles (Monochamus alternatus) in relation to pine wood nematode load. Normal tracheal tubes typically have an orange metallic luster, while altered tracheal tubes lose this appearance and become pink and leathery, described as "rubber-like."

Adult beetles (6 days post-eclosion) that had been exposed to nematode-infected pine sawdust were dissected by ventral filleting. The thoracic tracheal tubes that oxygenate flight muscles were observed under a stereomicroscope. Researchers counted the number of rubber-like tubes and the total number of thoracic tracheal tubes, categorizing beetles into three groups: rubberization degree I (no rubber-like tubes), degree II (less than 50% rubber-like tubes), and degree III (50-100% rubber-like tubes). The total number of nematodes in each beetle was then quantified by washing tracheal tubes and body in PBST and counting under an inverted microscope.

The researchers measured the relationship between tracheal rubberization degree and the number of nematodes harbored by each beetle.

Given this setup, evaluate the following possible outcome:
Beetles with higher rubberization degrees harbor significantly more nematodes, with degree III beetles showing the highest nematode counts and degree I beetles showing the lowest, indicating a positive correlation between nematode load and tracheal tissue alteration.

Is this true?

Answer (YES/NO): YES